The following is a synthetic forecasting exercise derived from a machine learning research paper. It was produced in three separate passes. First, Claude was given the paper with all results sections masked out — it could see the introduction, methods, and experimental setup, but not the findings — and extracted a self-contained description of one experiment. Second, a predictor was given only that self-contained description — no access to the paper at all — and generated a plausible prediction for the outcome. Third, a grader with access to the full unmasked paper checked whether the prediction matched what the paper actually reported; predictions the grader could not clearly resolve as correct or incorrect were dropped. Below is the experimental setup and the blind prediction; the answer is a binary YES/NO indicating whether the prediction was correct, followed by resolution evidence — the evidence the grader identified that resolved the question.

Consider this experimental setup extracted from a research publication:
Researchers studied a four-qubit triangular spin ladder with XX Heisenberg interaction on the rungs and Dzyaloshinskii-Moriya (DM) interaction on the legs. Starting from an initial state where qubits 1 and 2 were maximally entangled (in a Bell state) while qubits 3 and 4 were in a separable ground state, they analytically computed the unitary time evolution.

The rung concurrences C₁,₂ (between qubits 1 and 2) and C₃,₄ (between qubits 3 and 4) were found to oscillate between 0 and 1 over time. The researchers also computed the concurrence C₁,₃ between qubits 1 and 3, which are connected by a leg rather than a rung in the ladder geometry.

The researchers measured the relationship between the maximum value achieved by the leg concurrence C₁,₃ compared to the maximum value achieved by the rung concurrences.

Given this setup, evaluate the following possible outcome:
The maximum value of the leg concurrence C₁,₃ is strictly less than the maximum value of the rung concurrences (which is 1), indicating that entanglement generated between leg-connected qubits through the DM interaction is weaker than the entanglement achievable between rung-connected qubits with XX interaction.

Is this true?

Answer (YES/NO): YES